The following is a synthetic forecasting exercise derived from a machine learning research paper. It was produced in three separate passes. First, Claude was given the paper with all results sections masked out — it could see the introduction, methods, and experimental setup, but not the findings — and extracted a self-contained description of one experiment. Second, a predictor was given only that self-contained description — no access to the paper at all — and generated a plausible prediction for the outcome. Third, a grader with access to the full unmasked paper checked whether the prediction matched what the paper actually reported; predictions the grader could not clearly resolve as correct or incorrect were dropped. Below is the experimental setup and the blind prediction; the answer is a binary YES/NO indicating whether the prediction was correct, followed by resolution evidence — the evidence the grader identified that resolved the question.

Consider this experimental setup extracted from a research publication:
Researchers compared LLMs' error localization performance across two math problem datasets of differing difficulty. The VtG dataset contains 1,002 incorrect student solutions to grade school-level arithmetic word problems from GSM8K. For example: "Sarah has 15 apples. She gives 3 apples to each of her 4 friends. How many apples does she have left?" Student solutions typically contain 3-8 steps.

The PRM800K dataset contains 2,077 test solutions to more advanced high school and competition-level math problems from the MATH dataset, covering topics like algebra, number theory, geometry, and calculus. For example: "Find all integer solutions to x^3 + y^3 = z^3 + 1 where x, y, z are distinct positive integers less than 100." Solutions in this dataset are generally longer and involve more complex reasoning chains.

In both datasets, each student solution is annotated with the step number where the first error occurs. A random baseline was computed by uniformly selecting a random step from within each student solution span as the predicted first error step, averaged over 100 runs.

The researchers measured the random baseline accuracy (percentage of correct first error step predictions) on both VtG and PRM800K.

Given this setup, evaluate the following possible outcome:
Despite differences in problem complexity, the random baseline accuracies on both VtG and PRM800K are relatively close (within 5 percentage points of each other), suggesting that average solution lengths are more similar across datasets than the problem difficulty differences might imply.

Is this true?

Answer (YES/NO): NO